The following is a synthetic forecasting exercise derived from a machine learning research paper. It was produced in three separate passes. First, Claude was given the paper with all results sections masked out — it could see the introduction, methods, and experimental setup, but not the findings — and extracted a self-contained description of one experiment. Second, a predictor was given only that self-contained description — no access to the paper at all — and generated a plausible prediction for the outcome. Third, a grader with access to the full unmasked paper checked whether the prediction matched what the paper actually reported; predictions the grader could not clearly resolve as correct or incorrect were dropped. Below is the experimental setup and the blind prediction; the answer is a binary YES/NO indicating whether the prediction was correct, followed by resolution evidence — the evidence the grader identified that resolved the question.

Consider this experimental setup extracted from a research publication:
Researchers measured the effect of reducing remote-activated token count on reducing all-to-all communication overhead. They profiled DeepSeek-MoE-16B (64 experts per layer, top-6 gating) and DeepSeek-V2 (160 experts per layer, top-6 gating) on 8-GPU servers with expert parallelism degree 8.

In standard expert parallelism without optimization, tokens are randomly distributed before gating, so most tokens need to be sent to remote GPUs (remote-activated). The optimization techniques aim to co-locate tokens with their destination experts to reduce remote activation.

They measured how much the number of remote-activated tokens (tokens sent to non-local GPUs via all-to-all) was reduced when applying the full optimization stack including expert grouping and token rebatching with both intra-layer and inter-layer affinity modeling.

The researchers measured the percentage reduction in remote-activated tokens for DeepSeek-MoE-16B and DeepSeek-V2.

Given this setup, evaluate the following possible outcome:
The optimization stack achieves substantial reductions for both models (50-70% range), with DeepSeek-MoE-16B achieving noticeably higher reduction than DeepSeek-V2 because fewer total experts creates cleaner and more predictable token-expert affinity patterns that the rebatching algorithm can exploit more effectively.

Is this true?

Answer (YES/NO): NO